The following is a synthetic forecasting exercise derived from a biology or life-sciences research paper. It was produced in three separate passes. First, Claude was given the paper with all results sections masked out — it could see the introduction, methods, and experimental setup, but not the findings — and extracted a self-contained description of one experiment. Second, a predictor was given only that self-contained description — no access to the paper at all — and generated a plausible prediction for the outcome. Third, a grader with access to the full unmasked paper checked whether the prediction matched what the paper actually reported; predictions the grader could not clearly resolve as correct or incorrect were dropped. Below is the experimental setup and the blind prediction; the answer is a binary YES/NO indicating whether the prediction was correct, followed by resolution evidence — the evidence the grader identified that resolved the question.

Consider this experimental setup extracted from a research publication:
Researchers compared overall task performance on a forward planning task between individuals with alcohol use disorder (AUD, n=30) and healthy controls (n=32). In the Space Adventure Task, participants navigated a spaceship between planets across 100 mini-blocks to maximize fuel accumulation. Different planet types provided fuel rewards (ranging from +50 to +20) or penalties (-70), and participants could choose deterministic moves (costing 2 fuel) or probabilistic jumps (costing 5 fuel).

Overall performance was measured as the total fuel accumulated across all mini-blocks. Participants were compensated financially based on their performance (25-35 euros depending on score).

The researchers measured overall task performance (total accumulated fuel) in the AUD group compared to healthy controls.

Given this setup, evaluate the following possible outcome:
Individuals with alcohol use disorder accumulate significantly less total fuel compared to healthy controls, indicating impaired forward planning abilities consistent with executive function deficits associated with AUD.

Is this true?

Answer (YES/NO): NO